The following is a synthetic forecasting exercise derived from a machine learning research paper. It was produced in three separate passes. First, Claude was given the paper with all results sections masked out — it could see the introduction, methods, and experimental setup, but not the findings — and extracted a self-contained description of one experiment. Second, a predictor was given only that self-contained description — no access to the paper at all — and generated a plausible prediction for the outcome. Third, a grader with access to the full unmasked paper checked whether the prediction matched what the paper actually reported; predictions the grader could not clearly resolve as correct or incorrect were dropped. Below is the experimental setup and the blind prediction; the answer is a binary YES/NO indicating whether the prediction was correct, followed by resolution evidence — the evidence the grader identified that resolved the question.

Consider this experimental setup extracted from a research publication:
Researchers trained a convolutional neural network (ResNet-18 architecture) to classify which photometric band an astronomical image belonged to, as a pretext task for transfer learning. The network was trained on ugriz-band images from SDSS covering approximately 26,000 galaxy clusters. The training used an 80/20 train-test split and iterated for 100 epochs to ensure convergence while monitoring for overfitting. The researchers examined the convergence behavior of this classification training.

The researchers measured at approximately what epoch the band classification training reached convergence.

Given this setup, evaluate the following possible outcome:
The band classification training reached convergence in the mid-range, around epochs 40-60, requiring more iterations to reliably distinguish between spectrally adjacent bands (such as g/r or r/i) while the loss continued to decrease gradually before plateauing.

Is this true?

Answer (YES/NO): NO